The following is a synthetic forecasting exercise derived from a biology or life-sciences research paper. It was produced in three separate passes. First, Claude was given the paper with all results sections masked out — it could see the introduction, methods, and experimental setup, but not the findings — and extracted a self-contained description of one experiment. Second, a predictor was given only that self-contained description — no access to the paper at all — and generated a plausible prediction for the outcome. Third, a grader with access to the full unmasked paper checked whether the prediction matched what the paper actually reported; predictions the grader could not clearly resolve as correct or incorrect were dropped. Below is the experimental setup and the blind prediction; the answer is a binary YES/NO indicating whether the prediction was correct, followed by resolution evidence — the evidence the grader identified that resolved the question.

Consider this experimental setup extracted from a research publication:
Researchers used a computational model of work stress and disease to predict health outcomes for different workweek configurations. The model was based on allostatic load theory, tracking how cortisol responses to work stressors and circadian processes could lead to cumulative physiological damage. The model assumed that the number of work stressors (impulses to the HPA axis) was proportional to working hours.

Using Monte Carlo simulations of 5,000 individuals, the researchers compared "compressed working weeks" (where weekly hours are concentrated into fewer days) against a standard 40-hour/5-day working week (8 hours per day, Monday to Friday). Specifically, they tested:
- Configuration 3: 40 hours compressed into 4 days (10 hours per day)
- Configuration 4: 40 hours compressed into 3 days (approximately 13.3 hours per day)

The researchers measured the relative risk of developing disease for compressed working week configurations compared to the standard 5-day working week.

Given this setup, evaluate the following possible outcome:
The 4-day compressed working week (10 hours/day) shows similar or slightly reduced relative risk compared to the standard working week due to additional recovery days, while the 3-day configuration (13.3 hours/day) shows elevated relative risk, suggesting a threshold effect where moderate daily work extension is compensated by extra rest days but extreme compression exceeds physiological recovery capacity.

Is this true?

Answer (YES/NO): NO